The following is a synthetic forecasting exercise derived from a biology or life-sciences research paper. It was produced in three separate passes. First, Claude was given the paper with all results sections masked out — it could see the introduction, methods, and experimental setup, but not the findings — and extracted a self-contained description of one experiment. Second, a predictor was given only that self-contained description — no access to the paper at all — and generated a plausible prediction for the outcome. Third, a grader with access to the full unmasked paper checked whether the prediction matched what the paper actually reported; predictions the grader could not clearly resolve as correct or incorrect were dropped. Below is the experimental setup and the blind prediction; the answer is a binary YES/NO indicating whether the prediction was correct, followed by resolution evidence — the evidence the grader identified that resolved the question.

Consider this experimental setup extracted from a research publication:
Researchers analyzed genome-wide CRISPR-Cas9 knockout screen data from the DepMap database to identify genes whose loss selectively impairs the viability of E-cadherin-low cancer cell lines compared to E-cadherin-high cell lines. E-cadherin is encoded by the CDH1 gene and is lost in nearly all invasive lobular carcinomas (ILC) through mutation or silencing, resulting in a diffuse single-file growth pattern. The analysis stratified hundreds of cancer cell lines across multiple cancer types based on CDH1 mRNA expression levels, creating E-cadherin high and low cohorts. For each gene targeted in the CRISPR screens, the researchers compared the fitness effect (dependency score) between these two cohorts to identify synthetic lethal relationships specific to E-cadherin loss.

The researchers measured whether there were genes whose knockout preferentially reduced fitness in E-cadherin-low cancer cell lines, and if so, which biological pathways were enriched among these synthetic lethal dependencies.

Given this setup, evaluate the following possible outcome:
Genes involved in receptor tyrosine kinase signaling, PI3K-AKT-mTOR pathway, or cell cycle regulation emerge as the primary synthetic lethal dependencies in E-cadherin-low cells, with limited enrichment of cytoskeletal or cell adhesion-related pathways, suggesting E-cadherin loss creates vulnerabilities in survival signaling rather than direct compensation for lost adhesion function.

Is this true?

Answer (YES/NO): NO